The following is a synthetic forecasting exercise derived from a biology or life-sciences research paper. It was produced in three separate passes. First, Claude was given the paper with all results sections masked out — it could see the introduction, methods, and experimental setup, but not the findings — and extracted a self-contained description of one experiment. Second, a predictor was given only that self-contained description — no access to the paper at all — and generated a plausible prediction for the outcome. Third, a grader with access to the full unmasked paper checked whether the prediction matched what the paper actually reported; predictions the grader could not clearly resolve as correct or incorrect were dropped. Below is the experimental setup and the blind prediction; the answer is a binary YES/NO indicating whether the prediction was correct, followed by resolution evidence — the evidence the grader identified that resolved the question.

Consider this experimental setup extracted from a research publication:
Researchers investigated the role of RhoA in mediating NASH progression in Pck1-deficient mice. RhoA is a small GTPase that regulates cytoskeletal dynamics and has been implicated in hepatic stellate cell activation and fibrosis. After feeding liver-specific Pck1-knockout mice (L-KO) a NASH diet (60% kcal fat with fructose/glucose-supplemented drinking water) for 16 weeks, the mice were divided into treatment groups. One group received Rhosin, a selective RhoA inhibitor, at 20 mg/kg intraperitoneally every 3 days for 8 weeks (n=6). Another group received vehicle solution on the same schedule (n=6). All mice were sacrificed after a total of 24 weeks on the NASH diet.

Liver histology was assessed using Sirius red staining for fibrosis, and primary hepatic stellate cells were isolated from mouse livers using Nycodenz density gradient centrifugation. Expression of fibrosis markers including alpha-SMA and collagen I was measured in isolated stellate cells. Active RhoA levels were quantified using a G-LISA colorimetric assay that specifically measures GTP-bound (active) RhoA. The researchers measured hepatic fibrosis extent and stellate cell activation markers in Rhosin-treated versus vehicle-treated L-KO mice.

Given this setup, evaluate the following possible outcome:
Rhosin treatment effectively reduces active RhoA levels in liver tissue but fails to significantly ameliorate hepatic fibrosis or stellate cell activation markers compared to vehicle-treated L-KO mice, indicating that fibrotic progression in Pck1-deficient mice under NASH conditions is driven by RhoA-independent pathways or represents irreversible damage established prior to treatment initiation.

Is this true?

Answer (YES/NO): NO